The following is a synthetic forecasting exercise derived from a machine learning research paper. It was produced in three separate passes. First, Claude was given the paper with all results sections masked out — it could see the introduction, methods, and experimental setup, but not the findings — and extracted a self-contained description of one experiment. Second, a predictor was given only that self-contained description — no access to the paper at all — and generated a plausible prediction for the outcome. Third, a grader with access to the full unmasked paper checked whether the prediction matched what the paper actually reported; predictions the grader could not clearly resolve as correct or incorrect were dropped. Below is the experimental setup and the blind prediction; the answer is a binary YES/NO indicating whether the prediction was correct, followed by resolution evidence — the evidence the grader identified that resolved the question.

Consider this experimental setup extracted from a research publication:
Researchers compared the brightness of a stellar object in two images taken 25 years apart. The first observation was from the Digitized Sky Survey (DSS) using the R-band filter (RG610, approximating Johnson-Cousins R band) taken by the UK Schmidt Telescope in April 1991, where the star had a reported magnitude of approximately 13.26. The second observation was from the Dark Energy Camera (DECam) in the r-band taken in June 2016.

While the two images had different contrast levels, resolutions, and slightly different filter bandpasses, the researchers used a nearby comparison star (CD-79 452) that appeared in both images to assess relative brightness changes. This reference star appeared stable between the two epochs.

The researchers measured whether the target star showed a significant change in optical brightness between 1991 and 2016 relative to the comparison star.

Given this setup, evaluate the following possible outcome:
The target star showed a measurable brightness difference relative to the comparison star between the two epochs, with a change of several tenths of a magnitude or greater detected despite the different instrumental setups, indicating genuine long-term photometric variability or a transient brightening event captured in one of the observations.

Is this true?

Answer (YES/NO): YES